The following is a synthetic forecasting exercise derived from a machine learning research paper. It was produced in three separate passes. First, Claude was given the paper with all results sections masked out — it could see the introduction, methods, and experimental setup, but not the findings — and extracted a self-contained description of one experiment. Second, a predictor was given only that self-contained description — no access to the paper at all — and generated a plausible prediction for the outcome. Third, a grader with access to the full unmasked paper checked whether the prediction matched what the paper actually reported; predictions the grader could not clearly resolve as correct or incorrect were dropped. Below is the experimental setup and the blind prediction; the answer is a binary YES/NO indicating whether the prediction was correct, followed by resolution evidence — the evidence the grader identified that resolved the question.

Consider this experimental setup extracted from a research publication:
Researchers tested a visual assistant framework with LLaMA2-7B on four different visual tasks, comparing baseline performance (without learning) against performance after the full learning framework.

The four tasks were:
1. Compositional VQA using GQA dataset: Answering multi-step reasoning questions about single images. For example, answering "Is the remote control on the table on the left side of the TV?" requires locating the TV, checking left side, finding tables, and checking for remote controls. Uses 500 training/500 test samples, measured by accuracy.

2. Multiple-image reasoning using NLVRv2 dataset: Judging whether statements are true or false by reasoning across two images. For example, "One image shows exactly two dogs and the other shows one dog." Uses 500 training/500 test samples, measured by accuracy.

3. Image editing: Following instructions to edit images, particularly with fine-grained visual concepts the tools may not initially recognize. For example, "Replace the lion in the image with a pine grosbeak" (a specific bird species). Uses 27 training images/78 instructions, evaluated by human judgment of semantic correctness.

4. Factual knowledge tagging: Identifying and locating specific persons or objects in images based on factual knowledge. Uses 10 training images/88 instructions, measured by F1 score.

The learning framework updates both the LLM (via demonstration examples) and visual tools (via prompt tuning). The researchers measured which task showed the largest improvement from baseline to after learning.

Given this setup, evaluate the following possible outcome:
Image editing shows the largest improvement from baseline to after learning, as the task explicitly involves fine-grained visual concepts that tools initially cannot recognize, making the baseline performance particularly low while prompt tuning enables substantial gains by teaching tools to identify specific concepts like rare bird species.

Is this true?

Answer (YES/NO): NO